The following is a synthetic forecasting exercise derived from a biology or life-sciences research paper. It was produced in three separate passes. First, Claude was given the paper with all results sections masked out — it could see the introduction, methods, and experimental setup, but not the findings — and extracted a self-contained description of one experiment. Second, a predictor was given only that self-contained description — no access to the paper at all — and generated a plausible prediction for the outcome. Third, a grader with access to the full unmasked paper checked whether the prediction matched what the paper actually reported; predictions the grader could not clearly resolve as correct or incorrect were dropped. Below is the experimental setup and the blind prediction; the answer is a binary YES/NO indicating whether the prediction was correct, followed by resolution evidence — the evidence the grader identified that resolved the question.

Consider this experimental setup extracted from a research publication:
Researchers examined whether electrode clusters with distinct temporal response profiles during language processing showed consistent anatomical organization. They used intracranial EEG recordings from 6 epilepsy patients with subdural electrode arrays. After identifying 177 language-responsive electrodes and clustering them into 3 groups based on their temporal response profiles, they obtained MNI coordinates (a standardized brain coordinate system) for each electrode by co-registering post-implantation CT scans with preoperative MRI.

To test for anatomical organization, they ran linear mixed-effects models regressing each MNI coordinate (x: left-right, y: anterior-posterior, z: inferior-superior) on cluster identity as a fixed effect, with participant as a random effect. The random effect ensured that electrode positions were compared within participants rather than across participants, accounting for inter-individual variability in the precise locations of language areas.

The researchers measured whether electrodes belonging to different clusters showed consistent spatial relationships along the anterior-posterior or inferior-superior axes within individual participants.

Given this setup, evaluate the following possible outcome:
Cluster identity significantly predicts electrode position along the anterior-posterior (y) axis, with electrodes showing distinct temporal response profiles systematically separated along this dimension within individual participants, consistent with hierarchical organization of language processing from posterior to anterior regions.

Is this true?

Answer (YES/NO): NO